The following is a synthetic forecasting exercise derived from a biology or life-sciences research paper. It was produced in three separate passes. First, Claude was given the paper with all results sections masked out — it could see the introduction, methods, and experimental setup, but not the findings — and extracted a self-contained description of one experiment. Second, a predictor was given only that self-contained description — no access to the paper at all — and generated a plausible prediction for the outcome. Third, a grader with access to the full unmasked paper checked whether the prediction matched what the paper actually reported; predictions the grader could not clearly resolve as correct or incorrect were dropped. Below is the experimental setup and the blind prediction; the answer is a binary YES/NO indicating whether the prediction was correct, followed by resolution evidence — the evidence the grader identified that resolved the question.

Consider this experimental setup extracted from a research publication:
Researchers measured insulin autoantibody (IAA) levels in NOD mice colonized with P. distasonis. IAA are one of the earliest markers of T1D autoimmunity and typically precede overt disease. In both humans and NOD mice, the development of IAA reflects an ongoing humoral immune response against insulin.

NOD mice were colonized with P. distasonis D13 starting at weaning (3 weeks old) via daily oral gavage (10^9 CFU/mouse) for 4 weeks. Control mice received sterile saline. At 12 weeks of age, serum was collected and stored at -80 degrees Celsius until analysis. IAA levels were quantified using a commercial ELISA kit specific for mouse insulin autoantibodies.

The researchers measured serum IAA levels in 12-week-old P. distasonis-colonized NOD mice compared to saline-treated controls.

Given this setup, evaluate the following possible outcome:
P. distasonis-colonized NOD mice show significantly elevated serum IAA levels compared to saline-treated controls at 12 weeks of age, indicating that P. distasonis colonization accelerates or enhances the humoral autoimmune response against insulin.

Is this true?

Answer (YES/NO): NO